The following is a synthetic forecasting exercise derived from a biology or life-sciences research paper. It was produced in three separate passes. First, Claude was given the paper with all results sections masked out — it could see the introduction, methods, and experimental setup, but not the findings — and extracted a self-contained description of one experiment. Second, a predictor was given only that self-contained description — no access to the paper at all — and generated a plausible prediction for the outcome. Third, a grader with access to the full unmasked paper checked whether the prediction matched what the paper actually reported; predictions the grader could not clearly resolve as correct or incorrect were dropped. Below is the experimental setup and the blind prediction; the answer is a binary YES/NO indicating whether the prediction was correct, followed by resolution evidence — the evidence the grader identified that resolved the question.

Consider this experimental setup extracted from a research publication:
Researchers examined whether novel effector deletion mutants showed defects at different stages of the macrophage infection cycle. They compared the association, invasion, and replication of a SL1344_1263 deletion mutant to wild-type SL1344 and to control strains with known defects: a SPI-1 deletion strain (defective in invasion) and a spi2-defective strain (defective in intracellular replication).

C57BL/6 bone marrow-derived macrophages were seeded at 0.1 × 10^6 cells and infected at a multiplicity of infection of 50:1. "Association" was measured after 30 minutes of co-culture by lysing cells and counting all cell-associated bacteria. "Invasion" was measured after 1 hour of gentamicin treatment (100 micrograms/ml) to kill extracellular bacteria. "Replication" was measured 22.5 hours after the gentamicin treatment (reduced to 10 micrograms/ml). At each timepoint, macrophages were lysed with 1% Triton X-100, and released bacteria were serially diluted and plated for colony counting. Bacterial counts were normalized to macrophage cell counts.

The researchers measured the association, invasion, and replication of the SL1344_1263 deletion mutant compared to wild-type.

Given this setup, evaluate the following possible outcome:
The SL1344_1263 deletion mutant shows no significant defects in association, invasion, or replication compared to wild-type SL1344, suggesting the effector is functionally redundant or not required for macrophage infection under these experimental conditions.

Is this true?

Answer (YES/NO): NO